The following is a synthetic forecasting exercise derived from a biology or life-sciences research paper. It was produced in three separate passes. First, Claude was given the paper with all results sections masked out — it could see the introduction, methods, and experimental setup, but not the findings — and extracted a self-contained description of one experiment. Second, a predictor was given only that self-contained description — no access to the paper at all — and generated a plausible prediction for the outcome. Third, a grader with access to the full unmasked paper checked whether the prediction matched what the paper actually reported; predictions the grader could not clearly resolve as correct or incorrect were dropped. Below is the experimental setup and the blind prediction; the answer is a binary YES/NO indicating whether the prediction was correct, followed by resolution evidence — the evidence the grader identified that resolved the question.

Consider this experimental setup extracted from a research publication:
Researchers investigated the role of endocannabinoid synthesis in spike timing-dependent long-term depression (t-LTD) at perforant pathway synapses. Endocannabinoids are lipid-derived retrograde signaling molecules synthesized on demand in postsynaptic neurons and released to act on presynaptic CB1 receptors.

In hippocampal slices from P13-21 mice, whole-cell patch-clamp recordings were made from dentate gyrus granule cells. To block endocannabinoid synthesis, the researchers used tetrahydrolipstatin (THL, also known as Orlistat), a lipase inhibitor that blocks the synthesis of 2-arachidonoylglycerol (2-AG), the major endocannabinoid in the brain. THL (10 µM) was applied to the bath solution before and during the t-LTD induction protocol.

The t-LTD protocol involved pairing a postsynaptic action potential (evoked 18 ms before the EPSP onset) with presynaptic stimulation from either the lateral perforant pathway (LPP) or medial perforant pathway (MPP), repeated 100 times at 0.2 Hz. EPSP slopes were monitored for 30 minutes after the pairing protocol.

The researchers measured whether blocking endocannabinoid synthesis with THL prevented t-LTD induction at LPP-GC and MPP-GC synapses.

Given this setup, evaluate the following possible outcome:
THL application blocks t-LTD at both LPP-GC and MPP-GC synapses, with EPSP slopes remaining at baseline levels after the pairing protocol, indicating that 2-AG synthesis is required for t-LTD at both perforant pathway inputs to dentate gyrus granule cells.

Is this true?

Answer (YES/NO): YES